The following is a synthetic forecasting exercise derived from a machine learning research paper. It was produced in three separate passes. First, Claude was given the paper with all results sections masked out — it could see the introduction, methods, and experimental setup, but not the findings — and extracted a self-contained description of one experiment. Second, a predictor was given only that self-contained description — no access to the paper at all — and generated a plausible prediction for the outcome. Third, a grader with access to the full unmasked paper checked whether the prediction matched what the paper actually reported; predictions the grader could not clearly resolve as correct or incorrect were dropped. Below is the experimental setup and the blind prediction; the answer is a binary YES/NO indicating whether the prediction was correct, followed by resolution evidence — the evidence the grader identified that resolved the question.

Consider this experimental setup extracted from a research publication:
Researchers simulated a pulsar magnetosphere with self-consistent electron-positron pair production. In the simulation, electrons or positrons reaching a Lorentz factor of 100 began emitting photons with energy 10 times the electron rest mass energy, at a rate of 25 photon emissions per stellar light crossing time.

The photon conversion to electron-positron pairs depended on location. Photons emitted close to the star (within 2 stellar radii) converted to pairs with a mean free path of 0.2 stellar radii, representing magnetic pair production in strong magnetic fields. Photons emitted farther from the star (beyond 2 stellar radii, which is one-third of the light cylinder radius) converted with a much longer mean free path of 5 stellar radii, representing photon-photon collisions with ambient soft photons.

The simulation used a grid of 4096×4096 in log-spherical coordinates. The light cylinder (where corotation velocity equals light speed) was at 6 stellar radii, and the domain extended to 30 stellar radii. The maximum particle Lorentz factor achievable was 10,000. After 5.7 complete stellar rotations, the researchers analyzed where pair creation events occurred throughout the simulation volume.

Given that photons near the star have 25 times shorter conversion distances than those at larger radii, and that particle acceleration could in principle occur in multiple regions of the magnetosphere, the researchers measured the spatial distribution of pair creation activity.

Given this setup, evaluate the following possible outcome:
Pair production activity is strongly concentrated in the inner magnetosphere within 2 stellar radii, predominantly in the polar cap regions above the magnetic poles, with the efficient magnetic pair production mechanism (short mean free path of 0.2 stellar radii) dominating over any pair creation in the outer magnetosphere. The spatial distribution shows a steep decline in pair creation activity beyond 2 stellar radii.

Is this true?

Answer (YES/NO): NO